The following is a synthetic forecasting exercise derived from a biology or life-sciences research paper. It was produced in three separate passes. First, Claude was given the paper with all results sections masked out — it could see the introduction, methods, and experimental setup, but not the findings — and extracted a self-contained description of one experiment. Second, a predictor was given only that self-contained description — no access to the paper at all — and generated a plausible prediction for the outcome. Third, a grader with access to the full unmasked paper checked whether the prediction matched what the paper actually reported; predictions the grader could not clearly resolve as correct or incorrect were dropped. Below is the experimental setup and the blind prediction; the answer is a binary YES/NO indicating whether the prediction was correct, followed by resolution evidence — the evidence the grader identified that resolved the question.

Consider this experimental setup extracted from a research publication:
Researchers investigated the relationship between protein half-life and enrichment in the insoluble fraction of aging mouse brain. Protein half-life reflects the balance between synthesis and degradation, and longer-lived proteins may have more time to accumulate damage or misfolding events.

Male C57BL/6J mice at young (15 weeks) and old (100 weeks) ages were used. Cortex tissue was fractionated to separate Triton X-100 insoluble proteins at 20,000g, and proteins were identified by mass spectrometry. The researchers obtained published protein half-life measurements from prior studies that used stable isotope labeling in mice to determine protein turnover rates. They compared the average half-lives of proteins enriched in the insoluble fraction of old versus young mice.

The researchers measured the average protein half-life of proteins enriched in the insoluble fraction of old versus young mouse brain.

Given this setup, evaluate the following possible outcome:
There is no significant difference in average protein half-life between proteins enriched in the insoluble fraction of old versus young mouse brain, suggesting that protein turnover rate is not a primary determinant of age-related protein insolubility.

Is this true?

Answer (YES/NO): NO